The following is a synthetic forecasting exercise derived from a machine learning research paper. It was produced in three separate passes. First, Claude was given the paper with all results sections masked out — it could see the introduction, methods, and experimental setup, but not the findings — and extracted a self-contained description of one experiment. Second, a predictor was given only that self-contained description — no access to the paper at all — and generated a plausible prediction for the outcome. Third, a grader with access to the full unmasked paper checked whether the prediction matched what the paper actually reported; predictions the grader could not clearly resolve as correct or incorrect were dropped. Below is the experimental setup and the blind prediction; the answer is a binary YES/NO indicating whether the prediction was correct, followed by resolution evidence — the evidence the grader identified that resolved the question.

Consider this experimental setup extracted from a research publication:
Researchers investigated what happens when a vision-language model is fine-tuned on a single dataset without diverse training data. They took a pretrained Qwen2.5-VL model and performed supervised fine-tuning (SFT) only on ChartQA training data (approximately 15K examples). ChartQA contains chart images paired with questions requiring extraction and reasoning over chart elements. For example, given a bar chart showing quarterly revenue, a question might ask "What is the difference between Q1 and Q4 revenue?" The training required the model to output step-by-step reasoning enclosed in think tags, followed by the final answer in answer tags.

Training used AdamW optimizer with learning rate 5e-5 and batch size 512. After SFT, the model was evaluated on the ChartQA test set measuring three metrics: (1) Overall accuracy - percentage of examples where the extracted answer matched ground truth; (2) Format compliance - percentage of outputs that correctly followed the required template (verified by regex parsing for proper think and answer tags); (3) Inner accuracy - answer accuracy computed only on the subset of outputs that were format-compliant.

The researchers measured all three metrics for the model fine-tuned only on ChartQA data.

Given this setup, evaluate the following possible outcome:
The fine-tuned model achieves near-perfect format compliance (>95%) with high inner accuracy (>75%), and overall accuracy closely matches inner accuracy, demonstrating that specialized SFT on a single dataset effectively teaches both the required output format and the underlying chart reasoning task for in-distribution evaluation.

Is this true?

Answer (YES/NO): NO